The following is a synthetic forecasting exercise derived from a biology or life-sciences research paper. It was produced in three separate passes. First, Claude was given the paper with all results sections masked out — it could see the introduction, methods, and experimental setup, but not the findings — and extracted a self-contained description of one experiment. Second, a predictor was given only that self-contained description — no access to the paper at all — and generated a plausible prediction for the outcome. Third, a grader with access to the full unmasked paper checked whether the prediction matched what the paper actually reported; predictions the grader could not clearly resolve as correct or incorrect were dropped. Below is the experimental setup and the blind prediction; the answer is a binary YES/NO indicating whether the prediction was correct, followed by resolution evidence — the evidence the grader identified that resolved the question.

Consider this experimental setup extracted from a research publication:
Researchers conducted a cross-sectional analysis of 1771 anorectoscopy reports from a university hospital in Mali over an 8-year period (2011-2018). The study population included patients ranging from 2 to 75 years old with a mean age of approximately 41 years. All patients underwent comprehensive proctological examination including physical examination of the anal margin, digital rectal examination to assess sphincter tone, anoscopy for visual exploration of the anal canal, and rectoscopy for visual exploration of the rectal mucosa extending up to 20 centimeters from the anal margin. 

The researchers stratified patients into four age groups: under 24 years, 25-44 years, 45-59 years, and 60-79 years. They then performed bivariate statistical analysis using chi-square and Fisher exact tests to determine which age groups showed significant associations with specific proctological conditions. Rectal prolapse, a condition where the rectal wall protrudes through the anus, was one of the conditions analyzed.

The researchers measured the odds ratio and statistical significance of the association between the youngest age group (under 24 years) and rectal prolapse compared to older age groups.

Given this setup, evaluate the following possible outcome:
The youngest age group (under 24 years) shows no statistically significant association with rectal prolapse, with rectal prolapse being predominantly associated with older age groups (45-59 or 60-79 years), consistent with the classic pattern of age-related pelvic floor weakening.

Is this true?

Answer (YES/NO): NO